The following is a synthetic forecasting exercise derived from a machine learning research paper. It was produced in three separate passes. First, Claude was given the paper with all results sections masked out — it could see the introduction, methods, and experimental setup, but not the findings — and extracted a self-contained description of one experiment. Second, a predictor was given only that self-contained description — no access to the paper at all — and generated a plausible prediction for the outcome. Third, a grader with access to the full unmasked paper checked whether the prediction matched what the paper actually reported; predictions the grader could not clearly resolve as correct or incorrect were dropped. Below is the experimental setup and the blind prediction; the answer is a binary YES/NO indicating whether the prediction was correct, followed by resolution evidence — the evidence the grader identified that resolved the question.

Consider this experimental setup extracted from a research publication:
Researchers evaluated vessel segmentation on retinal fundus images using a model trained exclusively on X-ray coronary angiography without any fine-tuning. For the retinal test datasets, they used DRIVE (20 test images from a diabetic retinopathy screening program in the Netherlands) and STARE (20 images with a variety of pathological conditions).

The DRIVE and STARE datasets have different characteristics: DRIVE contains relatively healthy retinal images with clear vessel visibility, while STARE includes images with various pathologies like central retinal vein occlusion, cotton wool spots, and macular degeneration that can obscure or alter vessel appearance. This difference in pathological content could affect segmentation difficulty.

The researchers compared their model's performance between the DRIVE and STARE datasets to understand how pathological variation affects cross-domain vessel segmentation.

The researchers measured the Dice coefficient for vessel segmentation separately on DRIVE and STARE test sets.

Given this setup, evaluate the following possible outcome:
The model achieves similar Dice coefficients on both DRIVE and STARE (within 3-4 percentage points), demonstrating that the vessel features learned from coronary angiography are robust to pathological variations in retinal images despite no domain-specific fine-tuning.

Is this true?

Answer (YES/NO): YES